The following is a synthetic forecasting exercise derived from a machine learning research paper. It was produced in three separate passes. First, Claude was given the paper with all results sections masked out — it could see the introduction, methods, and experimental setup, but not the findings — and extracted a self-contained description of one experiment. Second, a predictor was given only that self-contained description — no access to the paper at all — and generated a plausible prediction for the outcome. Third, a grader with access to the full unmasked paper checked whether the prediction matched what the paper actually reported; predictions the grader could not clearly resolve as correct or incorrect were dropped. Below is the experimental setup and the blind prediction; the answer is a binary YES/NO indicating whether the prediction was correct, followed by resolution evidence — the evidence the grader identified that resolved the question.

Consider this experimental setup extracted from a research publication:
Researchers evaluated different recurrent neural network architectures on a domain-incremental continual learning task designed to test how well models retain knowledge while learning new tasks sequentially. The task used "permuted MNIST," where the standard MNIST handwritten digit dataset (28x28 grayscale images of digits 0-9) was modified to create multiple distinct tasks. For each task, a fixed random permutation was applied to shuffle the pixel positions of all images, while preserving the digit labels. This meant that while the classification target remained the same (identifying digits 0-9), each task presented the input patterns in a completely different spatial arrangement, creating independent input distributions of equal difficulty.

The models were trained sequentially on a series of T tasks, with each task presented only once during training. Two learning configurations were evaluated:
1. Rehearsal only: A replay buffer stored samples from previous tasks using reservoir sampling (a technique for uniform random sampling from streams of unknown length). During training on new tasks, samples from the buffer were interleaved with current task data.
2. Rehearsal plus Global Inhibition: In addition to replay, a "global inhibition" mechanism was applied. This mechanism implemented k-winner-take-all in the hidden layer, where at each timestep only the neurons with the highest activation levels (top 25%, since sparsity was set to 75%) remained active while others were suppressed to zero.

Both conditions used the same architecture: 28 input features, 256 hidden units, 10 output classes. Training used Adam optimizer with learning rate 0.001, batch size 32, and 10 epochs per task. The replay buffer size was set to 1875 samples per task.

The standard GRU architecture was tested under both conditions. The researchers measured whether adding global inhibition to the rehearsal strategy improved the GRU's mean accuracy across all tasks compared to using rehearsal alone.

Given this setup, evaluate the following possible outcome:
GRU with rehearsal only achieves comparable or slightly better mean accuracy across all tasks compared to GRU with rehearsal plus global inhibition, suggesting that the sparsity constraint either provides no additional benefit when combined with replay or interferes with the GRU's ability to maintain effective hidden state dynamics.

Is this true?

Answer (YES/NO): NO